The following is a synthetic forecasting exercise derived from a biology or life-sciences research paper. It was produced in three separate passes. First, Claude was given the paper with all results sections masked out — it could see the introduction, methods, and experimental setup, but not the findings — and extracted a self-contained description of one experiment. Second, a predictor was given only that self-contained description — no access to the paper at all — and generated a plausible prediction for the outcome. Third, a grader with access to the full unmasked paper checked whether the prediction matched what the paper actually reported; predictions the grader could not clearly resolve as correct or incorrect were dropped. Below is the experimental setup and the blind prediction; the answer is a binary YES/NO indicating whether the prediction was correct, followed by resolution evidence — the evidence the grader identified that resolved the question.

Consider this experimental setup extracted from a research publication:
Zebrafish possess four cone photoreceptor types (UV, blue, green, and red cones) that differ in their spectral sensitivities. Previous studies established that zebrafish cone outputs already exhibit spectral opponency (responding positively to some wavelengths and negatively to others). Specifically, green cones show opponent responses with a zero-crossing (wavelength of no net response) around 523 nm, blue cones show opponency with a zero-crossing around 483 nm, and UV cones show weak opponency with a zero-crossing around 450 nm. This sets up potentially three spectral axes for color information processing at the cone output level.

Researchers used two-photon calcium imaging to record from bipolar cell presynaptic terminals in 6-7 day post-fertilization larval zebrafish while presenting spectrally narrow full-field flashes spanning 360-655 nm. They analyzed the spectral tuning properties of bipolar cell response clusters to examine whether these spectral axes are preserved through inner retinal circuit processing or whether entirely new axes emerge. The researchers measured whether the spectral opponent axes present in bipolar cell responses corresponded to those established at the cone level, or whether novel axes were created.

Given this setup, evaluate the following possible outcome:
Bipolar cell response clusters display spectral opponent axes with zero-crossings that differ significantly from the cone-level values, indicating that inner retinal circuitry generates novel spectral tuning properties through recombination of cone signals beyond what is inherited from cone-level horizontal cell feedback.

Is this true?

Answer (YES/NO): NO